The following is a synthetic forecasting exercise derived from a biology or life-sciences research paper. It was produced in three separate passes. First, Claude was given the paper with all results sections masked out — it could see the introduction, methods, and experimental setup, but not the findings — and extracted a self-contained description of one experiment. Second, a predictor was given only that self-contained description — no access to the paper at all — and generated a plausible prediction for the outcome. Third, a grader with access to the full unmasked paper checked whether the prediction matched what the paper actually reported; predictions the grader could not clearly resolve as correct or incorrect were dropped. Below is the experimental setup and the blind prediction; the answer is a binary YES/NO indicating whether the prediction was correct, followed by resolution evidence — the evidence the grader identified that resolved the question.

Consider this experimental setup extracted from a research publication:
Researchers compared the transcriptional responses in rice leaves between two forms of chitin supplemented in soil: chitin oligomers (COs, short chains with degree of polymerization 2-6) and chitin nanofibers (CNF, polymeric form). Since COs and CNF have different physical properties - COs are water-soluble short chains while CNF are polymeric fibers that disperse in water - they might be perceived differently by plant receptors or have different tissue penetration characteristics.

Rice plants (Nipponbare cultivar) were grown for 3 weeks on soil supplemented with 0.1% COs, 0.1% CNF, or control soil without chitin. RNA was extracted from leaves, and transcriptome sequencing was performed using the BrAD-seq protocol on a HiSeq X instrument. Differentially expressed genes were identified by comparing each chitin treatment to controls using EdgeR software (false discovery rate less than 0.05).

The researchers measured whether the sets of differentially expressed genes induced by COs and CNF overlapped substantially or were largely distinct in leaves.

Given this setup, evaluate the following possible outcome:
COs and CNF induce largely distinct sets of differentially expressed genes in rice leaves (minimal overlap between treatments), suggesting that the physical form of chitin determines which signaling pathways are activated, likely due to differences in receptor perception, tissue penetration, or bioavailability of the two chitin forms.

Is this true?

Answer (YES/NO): YES